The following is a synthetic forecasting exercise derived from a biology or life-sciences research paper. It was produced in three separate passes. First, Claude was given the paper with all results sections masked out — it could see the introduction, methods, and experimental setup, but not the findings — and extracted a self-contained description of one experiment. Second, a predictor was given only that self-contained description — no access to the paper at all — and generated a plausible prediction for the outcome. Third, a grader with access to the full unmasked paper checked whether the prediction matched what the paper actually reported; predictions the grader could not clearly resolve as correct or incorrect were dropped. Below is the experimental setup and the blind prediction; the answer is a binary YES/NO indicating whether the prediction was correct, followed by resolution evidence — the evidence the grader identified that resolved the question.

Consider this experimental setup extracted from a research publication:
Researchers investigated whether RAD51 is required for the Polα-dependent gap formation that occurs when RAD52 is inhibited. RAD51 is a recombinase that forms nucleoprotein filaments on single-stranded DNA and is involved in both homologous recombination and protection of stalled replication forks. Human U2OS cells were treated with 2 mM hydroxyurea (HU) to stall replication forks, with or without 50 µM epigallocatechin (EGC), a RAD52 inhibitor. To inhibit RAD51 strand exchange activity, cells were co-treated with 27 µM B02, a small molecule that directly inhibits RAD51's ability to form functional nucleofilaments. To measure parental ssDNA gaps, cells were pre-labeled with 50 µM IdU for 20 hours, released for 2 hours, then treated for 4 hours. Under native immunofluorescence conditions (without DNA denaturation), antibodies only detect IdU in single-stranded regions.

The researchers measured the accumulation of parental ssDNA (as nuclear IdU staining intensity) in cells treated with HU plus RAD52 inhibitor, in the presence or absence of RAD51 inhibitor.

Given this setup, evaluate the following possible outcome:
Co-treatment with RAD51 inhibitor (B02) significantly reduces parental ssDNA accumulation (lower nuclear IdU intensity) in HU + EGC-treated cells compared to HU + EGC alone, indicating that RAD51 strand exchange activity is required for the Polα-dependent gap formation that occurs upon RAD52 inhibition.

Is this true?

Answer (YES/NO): YES